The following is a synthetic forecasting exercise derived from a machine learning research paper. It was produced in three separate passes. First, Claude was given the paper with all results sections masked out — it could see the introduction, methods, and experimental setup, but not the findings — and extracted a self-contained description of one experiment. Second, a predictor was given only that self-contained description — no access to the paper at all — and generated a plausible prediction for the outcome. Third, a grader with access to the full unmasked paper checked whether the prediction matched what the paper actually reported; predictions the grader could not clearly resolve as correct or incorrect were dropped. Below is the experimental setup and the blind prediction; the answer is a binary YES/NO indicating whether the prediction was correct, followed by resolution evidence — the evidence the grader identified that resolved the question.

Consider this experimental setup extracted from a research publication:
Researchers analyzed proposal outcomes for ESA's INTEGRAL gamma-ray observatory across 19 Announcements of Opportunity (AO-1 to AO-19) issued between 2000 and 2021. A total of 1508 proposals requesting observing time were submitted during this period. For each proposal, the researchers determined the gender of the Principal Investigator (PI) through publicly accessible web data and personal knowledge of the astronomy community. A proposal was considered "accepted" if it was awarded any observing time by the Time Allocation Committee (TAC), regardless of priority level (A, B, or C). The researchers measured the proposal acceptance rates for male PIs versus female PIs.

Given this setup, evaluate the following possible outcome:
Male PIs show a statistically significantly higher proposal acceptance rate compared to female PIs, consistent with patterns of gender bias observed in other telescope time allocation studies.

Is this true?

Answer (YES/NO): NO